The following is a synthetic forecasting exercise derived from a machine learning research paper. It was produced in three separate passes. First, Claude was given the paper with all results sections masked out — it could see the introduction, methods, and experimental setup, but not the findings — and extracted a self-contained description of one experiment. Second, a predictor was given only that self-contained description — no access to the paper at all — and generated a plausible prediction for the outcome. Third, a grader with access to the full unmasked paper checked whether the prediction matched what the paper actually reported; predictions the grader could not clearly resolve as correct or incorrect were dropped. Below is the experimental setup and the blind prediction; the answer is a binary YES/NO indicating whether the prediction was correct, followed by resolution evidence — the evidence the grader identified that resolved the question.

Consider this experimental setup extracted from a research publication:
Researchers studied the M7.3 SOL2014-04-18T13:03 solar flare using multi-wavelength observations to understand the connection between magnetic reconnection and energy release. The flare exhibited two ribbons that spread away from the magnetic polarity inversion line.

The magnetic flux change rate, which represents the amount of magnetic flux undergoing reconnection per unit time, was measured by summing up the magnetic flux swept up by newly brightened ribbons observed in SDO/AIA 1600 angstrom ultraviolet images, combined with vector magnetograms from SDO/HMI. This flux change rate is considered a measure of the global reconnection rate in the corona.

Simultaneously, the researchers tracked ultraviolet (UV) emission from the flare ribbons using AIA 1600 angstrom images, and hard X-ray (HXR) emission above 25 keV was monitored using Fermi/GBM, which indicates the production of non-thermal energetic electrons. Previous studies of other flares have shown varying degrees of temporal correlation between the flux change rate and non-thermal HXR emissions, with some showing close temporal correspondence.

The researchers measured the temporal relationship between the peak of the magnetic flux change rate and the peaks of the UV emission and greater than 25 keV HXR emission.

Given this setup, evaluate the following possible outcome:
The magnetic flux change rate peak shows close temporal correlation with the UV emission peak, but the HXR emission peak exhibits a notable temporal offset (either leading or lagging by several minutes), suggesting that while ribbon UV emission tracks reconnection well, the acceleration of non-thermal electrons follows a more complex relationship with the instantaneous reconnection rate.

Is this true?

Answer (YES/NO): NO